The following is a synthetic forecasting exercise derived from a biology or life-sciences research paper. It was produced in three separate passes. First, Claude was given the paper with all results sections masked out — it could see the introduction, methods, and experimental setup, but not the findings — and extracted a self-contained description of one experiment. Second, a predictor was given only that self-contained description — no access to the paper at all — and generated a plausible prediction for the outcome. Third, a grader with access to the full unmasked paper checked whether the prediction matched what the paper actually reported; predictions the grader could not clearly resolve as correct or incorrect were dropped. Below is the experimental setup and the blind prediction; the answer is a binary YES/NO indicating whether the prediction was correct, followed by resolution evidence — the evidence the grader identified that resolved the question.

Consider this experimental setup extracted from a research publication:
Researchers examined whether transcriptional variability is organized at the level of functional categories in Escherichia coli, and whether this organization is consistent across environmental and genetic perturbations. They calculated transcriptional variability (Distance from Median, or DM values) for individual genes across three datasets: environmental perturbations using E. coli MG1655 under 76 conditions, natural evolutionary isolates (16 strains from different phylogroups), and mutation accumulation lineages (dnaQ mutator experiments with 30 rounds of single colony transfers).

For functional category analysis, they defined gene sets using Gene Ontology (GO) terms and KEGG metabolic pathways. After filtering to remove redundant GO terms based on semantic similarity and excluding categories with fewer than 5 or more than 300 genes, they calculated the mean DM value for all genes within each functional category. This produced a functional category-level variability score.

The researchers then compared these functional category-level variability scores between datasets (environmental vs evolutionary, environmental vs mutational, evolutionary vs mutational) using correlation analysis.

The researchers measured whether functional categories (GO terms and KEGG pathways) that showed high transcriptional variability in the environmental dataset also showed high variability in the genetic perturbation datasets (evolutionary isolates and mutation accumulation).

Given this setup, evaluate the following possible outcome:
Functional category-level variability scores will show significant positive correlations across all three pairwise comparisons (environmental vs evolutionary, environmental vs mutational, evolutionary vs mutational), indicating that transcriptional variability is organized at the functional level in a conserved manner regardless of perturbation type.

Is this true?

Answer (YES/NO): YES